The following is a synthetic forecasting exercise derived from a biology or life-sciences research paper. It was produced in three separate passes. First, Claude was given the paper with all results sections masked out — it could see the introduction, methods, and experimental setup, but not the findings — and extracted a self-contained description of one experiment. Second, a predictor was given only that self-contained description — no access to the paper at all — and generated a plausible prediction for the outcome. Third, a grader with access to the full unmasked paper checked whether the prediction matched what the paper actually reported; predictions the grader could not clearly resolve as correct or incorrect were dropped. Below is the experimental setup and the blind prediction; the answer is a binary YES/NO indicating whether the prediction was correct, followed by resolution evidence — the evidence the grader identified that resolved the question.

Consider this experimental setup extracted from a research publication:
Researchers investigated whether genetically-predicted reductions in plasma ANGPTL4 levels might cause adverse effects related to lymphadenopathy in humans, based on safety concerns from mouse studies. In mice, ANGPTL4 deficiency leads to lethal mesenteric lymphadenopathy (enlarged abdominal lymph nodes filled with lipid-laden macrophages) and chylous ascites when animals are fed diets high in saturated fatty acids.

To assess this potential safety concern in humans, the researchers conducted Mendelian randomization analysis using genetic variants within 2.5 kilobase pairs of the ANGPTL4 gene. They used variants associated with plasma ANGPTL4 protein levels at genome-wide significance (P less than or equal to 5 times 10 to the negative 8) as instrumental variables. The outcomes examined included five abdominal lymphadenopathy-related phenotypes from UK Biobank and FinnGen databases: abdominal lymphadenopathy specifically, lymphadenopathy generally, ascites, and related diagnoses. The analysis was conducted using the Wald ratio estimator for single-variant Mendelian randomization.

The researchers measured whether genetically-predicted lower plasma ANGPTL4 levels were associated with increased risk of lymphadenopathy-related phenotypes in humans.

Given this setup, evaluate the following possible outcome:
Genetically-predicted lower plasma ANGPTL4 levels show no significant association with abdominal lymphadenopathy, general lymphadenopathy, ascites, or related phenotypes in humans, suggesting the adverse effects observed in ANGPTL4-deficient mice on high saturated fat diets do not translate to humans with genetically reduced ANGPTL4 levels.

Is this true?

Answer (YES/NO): YES